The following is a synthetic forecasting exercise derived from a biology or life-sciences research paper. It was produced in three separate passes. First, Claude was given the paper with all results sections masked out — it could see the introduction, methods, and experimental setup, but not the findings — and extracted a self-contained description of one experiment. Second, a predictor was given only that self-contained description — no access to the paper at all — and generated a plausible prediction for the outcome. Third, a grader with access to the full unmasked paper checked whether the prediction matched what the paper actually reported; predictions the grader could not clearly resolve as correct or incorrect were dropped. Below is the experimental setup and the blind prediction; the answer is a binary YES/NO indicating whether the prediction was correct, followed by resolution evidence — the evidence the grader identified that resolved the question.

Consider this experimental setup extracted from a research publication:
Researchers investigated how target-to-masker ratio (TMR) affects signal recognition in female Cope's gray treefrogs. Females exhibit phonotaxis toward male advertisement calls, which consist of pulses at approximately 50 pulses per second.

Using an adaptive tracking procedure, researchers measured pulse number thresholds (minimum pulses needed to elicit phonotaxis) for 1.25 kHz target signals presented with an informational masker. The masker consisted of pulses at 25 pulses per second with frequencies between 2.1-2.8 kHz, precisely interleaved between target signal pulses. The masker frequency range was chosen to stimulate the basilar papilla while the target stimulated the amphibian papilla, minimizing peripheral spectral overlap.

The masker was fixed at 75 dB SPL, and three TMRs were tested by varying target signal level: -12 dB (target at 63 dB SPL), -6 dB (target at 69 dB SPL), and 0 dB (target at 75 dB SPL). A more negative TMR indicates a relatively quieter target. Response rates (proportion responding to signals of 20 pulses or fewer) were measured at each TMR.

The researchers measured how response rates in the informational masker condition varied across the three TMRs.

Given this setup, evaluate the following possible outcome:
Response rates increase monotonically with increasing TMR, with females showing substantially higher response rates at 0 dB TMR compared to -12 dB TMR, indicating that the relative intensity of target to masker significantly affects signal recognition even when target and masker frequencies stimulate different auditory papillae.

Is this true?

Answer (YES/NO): NO